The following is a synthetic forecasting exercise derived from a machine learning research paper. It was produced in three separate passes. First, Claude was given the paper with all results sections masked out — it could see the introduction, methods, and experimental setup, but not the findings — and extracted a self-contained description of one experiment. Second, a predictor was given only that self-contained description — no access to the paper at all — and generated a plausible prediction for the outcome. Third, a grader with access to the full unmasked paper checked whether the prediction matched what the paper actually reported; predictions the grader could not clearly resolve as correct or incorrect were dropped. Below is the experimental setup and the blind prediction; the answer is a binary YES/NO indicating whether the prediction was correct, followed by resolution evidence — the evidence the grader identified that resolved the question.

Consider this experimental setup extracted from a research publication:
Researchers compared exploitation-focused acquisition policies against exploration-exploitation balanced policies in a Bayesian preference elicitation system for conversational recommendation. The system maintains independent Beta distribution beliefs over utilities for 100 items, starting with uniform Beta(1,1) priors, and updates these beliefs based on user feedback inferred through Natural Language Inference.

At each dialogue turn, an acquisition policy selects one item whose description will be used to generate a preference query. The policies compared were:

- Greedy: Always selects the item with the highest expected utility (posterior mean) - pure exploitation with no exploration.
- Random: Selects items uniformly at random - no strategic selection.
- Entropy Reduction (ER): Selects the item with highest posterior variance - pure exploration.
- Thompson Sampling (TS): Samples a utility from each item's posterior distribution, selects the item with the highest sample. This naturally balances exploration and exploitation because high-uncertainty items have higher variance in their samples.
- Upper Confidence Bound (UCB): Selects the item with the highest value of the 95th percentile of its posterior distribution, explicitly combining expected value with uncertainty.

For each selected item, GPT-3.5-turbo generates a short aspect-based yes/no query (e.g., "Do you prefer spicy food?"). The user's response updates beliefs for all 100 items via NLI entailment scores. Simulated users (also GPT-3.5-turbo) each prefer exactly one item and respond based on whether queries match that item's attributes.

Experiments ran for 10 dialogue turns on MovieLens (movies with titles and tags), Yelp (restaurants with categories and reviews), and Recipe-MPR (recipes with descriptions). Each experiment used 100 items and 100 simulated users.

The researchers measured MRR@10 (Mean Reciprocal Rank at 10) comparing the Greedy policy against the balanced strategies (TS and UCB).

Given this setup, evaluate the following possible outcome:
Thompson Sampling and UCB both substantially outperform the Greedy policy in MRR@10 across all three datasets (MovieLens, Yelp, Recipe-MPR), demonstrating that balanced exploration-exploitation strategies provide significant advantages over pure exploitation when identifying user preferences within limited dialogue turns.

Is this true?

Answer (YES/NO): NO